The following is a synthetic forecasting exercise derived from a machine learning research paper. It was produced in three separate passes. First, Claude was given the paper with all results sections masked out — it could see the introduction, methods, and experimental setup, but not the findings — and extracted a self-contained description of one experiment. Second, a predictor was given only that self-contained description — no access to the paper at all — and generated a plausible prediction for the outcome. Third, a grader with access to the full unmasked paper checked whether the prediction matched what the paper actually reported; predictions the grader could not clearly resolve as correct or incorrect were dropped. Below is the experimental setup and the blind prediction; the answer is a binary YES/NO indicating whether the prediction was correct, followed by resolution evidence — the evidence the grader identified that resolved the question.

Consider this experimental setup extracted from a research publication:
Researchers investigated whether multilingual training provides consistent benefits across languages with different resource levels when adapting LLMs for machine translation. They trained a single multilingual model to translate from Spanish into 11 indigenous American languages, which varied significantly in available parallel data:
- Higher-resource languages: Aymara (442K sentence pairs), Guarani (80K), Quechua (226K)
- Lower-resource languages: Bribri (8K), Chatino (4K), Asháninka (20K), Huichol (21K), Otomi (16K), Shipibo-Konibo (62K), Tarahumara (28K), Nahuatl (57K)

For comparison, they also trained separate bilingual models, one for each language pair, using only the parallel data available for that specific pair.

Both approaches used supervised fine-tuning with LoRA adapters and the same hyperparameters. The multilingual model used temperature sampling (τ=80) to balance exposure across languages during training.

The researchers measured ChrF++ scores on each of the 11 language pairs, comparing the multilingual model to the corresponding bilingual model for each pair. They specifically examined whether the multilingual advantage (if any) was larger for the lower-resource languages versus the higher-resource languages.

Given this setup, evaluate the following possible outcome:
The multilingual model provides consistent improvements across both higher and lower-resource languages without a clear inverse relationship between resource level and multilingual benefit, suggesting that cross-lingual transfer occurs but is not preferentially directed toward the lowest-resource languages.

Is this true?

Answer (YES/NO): NO